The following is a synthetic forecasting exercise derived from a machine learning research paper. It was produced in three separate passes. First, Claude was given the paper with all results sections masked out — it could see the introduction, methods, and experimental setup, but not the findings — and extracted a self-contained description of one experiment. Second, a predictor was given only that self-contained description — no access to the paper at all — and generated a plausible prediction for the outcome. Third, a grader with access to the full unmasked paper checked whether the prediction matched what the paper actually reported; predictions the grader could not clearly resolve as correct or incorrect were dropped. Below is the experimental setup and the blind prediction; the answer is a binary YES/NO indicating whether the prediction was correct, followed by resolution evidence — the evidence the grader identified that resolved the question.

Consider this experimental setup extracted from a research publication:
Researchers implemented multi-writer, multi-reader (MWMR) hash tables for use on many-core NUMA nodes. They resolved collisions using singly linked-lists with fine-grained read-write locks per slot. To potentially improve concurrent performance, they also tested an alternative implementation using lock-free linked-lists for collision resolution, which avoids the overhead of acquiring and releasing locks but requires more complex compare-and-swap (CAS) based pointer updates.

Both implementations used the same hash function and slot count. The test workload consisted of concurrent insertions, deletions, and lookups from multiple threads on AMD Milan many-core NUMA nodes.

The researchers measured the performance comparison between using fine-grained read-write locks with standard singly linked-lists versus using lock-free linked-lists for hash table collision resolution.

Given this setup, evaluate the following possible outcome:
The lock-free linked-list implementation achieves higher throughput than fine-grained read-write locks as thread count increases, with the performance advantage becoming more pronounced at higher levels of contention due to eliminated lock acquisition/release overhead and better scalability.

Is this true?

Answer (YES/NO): NO